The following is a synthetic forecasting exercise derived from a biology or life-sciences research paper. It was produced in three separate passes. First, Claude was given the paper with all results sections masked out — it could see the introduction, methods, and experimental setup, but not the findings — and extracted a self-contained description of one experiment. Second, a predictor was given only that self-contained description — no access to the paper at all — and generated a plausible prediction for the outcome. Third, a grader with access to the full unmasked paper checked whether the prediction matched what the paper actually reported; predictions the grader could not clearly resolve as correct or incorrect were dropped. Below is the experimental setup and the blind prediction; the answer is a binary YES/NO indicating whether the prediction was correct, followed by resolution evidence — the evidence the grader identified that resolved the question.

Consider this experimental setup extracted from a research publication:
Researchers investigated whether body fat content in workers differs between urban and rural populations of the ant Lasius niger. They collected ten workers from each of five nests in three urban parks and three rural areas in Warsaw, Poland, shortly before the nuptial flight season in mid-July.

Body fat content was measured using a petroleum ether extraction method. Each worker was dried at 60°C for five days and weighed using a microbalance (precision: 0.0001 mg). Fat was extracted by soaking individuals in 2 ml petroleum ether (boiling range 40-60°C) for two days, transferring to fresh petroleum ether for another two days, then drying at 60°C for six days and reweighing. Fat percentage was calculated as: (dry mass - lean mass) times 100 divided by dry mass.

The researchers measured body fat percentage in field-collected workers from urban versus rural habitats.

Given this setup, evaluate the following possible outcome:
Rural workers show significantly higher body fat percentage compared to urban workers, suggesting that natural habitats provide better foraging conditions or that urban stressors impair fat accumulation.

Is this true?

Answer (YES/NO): NO